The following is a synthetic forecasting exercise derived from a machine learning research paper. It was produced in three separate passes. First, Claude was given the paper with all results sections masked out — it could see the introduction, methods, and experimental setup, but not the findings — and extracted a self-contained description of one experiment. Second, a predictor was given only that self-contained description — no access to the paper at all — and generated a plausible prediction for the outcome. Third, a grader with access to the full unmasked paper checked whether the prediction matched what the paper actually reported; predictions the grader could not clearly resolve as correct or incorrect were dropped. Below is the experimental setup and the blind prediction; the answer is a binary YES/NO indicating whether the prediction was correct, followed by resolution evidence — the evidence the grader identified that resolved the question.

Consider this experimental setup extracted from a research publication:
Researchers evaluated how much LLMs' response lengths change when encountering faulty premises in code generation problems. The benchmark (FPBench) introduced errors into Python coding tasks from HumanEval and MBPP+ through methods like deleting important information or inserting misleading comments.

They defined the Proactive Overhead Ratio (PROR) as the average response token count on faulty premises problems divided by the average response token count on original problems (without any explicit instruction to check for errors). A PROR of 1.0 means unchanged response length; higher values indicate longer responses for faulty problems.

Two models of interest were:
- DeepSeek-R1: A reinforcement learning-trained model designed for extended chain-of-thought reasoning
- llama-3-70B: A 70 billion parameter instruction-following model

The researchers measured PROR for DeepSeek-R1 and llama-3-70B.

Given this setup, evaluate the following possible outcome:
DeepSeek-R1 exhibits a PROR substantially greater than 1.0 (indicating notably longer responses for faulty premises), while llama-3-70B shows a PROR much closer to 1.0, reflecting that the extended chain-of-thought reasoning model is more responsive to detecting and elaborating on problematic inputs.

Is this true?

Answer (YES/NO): YES